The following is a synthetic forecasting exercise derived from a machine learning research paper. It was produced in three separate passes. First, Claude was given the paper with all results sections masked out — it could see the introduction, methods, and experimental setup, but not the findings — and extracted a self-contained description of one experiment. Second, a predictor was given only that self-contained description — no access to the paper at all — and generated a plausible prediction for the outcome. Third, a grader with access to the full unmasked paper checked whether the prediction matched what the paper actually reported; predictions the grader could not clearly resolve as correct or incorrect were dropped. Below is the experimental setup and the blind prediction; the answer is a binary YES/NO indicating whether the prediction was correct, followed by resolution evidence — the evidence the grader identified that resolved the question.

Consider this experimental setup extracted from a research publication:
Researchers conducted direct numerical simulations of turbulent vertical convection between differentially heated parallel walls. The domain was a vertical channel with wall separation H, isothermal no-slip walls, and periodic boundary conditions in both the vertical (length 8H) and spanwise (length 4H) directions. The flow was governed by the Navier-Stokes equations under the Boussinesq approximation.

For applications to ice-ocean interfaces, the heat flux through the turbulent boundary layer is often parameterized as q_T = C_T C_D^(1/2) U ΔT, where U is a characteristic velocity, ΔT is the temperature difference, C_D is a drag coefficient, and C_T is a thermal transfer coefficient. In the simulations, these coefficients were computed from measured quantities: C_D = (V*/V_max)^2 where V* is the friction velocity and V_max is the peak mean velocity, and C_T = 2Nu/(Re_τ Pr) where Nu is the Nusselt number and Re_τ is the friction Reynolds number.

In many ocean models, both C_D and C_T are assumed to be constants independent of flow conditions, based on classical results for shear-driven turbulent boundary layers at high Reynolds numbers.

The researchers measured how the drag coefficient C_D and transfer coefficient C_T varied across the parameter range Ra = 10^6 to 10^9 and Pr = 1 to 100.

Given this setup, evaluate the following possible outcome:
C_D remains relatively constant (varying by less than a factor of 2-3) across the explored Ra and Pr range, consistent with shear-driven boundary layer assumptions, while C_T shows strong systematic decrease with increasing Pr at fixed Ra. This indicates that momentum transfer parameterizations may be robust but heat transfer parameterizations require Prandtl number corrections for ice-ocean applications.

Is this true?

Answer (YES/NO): NO